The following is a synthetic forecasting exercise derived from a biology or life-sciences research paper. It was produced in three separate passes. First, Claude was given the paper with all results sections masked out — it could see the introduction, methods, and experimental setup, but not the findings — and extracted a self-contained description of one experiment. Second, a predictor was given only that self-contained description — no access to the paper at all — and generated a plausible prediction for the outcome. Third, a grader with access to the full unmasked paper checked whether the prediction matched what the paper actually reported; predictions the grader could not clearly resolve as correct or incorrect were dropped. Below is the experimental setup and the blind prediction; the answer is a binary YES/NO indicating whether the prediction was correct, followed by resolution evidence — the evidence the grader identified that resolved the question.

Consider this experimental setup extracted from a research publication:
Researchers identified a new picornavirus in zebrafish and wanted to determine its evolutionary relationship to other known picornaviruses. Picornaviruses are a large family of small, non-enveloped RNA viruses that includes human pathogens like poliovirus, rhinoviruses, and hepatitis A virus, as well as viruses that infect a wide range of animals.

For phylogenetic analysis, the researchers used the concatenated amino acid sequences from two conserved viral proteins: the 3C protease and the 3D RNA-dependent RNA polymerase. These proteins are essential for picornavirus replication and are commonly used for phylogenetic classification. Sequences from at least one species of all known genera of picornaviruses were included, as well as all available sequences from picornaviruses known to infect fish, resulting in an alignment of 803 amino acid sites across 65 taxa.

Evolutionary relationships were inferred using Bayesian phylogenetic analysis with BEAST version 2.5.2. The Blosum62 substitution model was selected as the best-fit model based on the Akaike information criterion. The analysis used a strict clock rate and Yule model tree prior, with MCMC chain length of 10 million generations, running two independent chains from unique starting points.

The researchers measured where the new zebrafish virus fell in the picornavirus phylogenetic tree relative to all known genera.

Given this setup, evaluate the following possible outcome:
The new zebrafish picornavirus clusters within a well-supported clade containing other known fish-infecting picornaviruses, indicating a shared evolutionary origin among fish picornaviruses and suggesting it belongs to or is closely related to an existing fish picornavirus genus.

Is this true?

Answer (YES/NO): NO